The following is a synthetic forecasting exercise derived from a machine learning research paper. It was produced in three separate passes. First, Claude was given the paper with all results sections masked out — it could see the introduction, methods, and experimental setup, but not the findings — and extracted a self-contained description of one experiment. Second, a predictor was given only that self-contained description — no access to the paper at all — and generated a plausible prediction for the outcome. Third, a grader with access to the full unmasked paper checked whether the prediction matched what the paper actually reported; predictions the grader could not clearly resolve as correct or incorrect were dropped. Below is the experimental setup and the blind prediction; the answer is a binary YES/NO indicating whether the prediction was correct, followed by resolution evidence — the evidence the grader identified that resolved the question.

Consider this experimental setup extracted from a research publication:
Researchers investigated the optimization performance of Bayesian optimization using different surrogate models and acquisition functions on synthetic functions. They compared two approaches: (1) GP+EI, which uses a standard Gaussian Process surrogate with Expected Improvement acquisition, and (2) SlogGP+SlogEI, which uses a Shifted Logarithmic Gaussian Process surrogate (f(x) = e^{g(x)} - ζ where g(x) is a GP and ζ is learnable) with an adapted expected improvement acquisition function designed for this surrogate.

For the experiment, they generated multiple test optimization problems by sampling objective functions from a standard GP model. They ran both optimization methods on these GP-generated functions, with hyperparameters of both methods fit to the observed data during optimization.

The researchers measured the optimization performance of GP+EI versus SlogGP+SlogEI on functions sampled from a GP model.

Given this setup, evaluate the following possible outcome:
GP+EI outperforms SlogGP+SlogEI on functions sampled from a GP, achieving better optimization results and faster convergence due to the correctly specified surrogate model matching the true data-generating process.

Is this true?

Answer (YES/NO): NO